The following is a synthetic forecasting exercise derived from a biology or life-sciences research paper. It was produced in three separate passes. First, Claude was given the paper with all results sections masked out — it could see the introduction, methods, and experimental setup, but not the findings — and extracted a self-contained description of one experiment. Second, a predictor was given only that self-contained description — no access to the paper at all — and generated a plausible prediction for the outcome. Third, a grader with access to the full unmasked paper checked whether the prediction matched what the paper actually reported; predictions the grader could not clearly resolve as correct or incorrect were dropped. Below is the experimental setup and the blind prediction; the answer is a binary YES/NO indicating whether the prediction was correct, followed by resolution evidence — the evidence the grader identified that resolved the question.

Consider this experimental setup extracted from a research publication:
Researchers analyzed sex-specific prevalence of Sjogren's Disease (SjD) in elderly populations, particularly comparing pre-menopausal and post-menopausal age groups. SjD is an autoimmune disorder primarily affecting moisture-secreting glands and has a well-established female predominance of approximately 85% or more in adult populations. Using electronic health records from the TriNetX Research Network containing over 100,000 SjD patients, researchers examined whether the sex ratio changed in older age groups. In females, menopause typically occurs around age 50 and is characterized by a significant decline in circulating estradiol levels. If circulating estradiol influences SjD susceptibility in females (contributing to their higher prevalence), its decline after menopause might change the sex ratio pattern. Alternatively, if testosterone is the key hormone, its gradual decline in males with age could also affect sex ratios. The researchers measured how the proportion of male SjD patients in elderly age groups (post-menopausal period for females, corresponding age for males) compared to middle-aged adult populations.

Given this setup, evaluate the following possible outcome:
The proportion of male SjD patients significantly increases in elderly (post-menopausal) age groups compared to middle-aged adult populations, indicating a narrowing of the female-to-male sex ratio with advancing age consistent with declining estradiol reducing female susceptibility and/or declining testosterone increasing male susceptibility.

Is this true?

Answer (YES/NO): YES